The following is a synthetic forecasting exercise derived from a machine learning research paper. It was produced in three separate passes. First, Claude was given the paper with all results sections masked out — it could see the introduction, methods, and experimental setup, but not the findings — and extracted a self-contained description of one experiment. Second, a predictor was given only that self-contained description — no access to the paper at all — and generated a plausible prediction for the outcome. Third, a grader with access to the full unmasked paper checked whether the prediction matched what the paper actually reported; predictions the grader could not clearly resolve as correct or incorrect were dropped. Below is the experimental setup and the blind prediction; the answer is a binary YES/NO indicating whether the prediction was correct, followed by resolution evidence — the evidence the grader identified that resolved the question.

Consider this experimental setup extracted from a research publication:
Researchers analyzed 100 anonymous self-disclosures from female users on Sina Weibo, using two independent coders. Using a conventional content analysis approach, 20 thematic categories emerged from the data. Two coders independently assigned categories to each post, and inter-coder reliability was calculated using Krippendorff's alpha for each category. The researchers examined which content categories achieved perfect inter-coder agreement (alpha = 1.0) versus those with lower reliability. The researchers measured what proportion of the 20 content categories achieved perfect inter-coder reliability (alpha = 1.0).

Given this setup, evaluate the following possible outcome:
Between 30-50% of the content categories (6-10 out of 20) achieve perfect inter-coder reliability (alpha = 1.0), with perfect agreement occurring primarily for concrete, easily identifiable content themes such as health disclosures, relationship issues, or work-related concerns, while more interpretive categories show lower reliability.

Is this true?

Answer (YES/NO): NO